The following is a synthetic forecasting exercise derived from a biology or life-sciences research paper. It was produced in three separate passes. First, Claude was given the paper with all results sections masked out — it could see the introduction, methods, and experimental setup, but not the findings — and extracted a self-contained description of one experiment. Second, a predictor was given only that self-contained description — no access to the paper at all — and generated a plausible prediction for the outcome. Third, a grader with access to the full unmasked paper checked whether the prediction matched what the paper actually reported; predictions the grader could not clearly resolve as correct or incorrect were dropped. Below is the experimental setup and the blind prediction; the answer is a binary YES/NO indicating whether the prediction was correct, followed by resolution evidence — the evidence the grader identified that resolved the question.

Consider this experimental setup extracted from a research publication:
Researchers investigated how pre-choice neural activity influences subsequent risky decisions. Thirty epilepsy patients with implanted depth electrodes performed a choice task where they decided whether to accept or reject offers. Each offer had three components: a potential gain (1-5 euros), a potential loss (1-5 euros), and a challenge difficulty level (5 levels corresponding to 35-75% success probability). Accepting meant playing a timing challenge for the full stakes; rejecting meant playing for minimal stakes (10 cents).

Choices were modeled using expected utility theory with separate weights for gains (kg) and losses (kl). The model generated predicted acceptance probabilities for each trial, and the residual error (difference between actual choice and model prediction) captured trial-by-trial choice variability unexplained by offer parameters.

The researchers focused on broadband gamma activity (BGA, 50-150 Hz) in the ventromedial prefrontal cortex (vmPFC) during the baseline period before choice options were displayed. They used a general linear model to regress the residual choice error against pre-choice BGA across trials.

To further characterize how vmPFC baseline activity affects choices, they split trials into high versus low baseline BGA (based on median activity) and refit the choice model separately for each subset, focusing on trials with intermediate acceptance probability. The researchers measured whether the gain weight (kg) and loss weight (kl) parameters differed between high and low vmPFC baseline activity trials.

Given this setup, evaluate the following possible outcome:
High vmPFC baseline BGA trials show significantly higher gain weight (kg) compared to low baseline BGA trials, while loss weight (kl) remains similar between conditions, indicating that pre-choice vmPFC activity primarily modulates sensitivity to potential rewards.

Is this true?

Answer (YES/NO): YES